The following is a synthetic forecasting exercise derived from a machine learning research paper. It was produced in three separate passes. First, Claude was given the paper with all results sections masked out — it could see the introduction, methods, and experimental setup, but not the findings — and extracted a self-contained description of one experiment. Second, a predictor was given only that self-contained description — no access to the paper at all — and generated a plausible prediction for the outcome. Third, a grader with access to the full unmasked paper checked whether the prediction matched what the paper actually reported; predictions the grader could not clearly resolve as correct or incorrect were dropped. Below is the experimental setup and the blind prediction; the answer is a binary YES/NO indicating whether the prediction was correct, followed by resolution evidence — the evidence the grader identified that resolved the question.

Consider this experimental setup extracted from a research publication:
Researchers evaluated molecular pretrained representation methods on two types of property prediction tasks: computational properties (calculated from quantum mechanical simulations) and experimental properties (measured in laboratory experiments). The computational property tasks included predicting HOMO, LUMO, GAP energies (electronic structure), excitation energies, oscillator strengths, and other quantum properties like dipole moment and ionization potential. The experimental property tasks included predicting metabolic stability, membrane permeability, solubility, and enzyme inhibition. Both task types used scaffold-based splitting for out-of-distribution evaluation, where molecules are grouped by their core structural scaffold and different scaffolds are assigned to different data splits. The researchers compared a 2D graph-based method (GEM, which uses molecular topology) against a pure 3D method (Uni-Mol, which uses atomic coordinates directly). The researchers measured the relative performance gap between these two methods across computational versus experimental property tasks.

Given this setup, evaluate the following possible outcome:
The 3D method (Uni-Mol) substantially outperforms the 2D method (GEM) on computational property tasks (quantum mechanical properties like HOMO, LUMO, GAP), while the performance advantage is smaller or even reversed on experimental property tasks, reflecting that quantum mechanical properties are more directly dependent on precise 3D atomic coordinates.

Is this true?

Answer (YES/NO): YES